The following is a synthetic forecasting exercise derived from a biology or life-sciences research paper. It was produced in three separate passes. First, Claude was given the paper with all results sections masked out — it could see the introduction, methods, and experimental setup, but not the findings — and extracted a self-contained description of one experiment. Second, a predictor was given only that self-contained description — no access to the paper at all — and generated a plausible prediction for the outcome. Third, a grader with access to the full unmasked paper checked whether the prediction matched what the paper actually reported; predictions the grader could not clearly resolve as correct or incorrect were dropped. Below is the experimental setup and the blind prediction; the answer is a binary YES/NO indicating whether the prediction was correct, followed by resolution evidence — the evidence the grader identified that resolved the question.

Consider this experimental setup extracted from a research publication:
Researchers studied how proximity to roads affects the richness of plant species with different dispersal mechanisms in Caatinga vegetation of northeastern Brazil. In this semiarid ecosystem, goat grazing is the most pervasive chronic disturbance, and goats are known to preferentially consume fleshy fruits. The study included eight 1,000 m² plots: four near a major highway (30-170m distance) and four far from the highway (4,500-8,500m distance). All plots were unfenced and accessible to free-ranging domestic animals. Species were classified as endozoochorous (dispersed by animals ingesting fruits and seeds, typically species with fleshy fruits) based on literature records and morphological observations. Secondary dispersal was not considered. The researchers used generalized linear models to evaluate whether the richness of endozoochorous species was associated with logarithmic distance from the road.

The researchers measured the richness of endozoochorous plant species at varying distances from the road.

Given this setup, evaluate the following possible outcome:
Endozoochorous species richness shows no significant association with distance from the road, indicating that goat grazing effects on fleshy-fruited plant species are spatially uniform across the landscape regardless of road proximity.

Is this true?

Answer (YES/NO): NO